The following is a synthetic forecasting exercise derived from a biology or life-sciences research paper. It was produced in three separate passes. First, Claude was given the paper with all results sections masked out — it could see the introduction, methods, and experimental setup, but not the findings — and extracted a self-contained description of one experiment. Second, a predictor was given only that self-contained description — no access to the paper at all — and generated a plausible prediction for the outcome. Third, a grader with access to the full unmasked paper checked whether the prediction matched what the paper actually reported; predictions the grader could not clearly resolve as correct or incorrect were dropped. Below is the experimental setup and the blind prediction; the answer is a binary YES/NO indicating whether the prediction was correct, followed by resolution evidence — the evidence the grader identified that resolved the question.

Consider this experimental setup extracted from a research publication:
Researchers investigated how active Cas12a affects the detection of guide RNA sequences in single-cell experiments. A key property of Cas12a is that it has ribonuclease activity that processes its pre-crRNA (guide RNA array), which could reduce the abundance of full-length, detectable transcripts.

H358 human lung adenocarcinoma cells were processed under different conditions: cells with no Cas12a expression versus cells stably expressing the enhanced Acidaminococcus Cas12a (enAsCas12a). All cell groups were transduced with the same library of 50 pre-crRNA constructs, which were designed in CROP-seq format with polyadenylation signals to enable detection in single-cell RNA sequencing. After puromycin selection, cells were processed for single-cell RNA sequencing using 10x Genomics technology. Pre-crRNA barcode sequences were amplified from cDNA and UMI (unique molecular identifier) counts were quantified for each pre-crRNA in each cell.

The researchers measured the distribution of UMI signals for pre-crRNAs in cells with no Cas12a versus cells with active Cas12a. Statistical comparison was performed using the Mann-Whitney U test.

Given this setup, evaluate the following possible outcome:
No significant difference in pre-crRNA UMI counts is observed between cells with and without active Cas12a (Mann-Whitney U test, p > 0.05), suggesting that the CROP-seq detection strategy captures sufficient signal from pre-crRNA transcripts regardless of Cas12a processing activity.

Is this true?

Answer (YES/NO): NO